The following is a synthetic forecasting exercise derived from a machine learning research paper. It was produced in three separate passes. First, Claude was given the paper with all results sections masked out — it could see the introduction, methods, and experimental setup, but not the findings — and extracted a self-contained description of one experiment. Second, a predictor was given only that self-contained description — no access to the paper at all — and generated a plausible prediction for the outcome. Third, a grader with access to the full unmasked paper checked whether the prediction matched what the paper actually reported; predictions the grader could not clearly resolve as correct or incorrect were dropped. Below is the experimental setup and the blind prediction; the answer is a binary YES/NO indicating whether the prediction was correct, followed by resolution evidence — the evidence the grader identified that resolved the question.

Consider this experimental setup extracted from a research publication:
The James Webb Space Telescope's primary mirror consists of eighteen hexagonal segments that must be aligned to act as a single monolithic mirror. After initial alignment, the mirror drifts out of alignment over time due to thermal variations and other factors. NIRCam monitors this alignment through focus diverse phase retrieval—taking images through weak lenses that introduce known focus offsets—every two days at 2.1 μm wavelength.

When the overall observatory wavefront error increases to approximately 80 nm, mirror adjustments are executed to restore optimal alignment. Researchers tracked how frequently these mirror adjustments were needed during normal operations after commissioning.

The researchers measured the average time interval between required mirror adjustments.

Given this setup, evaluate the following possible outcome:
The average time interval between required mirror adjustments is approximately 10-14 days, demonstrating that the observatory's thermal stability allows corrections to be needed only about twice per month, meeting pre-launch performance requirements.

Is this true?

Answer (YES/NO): NO